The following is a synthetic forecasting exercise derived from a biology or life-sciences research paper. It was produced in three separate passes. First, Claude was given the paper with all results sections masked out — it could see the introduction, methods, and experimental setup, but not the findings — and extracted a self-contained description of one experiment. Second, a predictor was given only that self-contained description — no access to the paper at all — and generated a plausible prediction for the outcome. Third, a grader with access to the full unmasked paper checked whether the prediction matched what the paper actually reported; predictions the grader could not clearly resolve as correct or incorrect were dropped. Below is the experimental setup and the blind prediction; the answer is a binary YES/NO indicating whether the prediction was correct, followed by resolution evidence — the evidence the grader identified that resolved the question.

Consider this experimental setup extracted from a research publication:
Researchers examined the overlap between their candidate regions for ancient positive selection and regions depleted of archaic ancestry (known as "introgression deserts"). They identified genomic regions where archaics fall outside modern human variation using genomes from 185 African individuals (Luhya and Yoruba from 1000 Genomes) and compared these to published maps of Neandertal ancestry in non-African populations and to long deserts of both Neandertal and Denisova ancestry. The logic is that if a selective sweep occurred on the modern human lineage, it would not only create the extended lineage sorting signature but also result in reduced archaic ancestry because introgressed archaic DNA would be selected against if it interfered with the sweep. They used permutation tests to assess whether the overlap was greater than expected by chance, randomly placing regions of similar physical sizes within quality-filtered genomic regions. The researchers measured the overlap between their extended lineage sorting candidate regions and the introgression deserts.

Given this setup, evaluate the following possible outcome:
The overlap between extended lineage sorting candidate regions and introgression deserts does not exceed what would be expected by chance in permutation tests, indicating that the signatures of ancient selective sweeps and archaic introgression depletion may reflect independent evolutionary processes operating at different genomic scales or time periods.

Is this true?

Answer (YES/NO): NO